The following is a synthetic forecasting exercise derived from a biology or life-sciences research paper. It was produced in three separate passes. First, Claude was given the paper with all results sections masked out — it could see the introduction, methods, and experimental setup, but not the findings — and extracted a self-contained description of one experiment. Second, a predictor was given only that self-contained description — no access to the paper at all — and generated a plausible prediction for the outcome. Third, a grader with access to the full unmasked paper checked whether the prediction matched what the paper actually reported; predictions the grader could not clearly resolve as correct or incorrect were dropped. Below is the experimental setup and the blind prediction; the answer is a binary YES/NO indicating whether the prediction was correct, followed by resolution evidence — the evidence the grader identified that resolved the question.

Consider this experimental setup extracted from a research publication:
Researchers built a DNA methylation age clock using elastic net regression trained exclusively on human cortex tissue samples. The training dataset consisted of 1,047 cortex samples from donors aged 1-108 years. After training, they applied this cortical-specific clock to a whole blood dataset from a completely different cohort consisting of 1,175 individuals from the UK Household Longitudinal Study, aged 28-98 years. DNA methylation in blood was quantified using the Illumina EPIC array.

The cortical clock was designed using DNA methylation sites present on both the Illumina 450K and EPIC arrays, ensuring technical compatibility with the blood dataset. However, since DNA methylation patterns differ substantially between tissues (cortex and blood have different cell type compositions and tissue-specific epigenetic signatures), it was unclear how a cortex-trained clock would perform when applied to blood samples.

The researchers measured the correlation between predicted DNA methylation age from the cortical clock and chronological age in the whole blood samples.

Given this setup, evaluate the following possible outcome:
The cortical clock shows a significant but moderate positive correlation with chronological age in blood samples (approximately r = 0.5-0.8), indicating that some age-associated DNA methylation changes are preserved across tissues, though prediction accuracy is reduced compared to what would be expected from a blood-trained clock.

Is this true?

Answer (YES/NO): NO